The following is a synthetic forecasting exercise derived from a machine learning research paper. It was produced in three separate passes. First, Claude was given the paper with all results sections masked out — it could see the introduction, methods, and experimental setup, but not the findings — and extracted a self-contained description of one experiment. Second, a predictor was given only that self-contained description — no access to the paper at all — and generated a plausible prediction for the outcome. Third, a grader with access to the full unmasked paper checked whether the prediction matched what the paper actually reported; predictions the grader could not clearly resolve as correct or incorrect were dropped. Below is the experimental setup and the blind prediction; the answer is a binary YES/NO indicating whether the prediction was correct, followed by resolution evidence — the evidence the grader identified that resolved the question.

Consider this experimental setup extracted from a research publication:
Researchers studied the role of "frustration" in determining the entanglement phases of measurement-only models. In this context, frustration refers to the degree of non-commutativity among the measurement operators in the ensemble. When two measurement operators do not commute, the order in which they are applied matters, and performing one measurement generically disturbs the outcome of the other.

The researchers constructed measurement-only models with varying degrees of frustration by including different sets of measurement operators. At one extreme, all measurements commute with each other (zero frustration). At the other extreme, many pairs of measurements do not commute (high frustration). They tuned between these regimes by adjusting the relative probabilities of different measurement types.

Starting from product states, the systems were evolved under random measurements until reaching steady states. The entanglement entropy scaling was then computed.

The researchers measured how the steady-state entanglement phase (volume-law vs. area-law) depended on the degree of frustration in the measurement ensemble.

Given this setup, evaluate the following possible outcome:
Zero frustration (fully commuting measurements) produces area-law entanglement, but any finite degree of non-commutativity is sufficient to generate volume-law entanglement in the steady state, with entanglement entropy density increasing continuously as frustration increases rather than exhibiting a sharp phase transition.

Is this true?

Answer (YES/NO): NO